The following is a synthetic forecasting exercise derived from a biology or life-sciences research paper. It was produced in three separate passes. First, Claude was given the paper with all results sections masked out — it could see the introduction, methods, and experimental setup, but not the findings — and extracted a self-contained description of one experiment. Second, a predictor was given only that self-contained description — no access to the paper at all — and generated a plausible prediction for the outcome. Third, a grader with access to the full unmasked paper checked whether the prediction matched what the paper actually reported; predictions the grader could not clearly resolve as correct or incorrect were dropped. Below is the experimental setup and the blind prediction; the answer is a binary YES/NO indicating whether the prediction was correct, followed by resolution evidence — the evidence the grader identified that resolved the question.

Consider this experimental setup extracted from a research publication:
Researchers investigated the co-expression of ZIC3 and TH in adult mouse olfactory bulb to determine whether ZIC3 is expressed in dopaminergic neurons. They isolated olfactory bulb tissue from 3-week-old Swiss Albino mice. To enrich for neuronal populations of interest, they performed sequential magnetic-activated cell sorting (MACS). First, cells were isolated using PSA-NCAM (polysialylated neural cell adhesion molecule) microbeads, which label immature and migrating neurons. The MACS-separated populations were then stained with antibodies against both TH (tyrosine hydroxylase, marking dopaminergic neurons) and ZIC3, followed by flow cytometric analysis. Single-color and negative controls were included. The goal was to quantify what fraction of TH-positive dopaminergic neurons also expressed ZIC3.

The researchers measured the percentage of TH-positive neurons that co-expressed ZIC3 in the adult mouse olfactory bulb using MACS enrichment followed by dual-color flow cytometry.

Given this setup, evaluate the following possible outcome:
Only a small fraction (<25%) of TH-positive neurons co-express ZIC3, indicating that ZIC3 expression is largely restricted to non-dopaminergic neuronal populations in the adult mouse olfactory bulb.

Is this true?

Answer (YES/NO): NO